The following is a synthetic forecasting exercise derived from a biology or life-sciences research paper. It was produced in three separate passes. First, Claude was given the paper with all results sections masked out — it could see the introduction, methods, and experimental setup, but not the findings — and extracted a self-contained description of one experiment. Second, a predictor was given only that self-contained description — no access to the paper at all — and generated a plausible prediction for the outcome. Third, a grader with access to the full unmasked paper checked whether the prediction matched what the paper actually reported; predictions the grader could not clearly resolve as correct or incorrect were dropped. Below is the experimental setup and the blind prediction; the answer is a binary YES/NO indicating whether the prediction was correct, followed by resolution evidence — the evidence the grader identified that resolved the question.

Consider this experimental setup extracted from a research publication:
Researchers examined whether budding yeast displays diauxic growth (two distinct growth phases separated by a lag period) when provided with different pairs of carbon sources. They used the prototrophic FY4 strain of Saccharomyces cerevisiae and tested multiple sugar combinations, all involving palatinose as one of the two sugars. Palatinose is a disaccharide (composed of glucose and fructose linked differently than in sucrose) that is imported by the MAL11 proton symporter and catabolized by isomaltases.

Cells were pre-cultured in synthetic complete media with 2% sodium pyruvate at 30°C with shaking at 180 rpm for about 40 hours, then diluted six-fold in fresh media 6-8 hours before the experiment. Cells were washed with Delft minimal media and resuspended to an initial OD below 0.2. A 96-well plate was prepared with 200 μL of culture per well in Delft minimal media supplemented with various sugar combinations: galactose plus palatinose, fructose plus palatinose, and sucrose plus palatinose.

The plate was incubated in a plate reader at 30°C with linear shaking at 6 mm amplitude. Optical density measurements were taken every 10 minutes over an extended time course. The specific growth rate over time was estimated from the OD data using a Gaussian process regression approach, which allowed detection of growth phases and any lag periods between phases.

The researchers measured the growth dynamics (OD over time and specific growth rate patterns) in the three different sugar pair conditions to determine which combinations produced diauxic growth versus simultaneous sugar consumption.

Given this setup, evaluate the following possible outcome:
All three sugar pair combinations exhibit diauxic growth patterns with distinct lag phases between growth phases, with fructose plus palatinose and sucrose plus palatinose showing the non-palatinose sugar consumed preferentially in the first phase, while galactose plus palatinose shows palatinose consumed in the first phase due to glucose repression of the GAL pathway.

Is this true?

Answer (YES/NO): NO